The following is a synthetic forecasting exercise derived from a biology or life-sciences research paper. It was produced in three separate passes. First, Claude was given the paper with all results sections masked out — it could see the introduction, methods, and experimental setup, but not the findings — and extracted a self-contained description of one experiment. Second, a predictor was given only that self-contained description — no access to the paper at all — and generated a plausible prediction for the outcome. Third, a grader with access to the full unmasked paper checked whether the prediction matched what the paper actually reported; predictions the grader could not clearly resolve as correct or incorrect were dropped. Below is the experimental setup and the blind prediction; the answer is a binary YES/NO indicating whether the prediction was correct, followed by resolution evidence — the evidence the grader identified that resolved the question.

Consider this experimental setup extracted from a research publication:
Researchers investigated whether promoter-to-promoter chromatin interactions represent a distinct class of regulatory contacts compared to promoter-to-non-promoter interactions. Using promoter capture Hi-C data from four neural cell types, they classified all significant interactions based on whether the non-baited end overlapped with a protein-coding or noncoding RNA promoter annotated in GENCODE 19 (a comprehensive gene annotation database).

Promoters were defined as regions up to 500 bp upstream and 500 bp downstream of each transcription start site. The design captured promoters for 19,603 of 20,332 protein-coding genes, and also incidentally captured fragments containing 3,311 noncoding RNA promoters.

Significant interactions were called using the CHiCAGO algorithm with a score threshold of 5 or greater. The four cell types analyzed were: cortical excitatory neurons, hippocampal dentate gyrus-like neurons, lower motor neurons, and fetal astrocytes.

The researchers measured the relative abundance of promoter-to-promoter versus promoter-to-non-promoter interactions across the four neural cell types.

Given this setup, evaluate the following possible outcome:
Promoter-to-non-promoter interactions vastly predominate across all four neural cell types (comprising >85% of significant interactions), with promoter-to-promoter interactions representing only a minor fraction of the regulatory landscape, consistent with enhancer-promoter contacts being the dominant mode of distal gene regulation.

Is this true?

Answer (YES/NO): NO